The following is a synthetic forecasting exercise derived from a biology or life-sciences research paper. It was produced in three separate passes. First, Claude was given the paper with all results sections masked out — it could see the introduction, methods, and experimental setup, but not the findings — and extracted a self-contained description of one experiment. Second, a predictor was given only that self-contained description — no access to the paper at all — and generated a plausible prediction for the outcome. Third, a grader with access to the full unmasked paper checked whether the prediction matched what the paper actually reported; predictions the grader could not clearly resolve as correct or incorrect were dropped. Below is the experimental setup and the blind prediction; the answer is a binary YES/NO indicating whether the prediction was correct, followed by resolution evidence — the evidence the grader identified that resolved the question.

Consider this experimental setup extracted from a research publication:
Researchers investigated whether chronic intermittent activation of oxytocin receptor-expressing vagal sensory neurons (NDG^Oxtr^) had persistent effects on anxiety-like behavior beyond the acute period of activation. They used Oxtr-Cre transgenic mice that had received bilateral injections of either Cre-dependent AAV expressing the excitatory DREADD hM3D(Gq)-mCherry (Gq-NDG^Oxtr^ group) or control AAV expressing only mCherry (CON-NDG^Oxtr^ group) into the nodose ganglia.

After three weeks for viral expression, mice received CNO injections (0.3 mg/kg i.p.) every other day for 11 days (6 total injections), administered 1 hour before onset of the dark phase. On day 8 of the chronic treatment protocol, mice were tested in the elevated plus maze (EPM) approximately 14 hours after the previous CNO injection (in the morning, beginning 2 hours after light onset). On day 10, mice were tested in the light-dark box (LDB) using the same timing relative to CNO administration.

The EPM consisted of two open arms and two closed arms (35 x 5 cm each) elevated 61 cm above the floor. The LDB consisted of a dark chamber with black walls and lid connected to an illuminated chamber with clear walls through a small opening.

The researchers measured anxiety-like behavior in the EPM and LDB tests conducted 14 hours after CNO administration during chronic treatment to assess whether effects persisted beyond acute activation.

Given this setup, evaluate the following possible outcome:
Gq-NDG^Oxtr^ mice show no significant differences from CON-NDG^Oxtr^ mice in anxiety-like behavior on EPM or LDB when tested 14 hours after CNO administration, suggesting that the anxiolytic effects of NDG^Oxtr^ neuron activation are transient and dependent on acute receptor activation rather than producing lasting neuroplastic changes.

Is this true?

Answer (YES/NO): YES